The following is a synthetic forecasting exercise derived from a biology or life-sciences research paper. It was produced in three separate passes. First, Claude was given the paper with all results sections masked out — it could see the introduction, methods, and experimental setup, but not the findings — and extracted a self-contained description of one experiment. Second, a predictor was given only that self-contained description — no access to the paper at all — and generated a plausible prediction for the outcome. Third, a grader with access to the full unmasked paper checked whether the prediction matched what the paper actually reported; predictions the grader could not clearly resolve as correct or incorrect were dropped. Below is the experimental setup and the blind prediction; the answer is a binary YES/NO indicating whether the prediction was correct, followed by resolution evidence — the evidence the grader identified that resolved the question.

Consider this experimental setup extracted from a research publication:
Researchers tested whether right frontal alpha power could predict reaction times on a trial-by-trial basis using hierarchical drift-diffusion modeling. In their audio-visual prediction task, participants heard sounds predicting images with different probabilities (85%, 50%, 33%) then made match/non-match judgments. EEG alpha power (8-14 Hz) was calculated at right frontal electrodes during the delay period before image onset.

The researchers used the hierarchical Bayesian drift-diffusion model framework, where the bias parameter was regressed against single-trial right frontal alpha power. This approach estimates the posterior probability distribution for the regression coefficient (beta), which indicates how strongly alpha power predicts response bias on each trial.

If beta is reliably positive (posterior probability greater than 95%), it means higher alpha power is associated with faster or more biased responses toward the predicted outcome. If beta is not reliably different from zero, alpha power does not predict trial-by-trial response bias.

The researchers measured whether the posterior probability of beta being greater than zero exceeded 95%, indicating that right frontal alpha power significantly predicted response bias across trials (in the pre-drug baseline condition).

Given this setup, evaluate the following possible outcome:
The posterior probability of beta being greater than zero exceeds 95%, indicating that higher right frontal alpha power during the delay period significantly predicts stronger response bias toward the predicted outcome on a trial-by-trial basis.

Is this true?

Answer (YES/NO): NO